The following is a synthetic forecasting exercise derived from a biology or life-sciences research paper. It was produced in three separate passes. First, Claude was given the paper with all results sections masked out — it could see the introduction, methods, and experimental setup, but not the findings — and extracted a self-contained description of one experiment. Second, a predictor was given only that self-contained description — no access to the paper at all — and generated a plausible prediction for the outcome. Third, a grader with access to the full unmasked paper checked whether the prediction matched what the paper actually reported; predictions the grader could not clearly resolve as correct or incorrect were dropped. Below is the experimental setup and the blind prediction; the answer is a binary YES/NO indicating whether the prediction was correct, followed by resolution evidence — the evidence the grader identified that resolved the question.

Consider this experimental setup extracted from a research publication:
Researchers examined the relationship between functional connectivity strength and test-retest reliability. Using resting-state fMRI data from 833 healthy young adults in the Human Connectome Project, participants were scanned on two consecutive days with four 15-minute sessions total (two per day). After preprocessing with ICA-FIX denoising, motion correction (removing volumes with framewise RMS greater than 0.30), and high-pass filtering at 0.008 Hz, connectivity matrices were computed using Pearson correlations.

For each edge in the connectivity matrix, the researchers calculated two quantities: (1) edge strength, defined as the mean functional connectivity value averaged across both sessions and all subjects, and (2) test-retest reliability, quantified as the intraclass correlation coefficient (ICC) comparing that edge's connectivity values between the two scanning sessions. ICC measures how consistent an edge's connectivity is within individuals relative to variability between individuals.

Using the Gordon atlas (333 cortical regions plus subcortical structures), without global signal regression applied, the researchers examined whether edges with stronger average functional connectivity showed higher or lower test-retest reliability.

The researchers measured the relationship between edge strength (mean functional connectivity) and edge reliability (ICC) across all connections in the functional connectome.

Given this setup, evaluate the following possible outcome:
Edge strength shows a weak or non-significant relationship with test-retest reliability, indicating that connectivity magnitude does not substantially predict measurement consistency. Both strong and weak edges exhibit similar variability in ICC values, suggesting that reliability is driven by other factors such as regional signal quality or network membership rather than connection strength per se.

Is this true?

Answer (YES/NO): NO